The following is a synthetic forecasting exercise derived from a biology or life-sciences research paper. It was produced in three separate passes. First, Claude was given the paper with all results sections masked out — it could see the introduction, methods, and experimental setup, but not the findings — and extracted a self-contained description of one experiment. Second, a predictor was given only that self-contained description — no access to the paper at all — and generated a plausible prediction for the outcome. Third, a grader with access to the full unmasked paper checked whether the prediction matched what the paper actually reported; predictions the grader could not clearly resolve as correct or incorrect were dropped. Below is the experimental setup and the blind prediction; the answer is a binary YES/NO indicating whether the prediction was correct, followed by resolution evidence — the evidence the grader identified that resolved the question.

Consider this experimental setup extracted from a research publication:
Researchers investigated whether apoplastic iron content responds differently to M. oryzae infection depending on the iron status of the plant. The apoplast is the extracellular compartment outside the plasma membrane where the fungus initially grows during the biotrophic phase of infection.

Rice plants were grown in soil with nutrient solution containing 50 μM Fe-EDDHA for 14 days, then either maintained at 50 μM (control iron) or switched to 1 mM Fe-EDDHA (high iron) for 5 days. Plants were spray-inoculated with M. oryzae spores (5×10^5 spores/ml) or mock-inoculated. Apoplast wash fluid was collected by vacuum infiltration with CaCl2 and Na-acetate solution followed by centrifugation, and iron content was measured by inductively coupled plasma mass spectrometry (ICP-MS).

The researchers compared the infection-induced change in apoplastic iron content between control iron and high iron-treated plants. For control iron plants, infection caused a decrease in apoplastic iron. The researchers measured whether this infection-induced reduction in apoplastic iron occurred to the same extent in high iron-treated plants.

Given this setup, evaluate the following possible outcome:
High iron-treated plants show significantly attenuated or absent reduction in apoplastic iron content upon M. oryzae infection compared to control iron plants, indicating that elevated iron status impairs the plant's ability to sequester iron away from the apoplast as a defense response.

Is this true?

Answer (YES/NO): NO